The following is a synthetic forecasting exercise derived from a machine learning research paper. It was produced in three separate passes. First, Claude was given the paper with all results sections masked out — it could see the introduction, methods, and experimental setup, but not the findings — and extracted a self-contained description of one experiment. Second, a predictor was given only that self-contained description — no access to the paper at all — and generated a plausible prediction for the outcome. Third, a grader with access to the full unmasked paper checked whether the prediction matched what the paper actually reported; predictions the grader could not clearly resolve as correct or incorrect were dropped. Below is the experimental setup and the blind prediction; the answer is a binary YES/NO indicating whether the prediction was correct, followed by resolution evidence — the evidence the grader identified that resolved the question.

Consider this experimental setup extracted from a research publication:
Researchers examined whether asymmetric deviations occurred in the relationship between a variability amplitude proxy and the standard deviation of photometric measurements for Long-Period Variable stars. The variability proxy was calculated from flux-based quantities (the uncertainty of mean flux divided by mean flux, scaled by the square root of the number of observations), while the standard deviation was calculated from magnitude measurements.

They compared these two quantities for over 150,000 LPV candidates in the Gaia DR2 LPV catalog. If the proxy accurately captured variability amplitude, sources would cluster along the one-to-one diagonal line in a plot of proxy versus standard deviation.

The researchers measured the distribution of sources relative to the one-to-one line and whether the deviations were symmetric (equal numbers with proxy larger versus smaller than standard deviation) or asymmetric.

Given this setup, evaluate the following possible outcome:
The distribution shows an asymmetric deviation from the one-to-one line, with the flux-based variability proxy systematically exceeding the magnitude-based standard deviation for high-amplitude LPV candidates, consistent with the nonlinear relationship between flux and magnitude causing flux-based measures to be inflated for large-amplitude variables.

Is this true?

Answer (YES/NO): NO